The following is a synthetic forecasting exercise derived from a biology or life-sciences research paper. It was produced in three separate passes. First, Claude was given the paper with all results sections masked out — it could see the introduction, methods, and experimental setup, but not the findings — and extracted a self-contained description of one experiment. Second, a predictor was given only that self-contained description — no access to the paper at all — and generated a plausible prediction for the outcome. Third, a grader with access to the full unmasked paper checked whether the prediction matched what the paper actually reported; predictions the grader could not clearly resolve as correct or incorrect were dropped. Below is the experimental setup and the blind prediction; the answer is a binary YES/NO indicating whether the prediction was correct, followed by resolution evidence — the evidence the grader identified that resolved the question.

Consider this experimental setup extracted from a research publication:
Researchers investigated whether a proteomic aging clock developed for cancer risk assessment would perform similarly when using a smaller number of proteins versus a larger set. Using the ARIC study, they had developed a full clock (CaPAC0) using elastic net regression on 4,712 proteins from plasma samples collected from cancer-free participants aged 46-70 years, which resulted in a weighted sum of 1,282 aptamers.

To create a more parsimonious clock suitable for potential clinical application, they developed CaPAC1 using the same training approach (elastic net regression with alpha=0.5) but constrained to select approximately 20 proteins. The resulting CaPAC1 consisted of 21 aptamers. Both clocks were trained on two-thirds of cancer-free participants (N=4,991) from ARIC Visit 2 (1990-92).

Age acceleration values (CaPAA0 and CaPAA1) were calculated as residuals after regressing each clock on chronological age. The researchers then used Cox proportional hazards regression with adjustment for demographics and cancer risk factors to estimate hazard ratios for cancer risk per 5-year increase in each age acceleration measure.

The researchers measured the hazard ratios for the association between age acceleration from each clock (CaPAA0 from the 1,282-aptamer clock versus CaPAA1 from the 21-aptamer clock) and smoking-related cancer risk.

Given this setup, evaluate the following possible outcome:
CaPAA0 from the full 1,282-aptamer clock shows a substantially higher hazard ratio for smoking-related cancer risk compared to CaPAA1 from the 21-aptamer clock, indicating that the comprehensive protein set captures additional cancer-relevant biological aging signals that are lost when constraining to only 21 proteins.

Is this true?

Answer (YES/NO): NO